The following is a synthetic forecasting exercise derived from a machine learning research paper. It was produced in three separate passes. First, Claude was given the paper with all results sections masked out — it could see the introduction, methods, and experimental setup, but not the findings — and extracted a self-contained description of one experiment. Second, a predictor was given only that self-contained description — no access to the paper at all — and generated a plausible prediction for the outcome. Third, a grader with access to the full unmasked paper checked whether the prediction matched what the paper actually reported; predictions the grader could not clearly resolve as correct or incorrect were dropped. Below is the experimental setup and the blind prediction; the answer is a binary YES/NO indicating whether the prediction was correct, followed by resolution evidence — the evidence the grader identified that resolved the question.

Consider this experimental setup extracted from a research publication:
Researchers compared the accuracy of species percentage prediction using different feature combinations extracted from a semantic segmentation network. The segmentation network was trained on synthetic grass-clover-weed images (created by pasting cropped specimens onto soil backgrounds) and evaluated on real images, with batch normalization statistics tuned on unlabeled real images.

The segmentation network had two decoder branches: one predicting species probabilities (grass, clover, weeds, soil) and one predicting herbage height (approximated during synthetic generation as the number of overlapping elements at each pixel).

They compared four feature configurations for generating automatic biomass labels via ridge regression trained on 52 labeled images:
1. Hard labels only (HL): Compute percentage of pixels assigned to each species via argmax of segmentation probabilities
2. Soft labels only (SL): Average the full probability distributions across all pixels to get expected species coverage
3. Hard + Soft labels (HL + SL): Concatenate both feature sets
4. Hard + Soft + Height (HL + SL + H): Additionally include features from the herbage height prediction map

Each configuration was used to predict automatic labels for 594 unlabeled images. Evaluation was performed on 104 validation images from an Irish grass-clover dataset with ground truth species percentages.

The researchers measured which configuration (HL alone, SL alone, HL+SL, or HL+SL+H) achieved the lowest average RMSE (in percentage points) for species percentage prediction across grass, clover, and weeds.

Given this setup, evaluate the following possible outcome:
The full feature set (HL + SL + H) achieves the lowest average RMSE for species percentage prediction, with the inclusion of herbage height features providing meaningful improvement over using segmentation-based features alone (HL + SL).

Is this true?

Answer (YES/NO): NO